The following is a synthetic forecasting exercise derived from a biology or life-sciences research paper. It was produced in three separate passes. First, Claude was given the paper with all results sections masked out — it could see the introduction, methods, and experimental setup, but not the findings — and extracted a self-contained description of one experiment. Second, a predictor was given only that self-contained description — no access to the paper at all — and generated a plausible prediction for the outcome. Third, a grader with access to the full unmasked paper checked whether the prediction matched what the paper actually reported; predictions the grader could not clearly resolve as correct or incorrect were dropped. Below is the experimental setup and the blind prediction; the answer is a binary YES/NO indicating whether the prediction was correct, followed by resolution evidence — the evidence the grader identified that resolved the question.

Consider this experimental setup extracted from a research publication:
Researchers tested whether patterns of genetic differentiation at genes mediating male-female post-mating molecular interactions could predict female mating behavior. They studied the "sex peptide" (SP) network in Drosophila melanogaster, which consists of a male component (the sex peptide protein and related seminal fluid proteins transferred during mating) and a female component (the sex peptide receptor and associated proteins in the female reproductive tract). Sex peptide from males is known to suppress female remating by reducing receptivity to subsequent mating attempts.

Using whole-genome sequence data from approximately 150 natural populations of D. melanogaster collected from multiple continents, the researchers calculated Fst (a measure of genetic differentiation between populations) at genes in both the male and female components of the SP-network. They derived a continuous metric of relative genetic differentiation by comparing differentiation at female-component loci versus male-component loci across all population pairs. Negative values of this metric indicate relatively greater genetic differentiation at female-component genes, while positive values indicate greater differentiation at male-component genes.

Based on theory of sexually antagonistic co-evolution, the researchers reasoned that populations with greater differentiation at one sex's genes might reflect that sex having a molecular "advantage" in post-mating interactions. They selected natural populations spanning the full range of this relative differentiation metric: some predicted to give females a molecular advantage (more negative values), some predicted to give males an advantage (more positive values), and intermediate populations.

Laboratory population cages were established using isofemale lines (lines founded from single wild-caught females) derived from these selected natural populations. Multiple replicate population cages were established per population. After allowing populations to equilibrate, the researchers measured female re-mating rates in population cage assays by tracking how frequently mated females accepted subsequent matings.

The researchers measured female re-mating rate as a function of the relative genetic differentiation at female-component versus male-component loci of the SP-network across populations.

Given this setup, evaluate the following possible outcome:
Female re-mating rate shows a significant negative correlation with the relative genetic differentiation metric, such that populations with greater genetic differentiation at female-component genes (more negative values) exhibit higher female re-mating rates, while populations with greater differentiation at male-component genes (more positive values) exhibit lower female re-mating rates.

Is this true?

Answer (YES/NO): YES